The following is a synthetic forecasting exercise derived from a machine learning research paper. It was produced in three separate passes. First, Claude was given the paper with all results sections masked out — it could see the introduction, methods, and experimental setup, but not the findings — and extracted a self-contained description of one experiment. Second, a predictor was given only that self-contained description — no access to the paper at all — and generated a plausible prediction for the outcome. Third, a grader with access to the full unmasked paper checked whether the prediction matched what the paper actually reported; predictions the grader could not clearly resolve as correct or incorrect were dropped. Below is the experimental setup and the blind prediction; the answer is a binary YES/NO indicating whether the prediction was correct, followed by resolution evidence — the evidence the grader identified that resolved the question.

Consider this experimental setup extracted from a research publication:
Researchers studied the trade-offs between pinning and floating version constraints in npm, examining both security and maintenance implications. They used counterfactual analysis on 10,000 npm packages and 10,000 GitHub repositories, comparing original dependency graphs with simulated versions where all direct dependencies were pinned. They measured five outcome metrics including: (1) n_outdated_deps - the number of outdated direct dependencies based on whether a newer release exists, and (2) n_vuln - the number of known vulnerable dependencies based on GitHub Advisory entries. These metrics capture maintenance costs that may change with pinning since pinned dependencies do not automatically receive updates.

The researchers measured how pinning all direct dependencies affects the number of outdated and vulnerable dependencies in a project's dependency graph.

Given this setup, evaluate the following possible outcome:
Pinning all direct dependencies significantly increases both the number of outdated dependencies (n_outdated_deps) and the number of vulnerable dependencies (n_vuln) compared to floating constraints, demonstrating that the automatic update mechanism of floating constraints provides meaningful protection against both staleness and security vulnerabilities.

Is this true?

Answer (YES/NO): YES